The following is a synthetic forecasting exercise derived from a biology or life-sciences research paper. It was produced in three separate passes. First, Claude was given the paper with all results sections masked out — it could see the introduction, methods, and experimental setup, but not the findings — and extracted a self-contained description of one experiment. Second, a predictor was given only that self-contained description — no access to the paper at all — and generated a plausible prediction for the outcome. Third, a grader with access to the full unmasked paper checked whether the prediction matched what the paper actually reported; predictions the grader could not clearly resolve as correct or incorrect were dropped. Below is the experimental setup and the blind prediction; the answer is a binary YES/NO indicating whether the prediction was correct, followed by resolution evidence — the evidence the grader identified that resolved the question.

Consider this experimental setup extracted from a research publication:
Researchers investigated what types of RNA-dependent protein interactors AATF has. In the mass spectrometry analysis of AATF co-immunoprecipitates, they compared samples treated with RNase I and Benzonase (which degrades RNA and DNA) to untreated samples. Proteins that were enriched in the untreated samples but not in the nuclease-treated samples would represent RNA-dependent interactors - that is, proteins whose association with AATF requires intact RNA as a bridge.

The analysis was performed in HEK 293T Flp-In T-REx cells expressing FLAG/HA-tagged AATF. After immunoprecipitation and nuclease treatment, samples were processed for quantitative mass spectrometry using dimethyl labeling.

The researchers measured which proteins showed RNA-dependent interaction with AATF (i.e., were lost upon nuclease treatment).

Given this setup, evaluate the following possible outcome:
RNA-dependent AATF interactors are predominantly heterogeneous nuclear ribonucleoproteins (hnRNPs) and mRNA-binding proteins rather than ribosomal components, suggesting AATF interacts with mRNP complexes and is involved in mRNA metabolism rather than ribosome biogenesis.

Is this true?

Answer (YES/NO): NO